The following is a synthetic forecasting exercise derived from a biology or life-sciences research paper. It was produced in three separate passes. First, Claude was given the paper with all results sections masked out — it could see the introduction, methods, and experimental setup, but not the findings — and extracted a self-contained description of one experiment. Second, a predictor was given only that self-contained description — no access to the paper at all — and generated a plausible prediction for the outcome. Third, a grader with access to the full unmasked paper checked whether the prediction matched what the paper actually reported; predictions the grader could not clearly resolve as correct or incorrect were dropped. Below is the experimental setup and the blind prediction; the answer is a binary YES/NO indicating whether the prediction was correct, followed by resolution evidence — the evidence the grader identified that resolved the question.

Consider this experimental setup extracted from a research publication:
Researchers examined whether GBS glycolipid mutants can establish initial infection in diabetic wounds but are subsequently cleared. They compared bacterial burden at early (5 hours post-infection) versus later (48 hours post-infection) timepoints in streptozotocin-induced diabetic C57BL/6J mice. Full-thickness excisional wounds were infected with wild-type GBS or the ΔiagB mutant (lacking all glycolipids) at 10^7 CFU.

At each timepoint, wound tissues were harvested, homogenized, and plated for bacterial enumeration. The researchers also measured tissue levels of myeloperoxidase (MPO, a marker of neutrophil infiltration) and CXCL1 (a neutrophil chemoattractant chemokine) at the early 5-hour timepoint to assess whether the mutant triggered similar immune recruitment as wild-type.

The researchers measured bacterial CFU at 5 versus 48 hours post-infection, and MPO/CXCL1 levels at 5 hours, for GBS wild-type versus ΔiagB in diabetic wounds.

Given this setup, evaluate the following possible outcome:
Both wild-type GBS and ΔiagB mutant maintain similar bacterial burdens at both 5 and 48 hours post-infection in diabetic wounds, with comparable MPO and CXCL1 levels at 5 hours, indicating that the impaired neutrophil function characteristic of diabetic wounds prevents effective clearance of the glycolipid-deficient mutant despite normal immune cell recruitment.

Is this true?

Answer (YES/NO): NO